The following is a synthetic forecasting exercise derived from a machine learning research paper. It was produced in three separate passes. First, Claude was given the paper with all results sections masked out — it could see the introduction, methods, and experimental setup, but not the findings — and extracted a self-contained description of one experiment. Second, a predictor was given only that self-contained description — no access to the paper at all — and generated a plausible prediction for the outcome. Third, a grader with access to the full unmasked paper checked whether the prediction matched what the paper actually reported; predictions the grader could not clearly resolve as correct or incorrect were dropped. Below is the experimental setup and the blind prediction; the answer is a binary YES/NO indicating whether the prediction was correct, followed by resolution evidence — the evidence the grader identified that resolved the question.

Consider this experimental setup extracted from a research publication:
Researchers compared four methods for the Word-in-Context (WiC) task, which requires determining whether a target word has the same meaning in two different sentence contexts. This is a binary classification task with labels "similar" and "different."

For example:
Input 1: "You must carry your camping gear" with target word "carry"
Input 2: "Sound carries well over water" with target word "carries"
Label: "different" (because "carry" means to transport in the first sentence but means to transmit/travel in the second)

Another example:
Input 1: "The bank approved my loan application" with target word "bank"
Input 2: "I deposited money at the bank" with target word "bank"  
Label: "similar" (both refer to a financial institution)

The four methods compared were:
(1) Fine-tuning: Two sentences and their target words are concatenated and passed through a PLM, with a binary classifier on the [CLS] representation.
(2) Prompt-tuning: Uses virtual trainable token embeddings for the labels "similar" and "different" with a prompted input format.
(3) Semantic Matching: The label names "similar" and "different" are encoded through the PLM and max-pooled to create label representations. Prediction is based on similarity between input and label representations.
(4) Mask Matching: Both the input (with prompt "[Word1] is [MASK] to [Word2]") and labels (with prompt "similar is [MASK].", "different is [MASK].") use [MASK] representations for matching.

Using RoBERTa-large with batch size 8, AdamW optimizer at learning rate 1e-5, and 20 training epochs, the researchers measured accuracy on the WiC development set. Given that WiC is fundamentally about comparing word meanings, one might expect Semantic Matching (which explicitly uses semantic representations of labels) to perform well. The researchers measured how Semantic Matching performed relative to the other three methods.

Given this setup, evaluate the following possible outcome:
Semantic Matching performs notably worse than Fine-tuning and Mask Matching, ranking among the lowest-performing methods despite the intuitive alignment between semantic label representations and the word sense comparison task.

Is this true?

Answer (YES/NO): YES